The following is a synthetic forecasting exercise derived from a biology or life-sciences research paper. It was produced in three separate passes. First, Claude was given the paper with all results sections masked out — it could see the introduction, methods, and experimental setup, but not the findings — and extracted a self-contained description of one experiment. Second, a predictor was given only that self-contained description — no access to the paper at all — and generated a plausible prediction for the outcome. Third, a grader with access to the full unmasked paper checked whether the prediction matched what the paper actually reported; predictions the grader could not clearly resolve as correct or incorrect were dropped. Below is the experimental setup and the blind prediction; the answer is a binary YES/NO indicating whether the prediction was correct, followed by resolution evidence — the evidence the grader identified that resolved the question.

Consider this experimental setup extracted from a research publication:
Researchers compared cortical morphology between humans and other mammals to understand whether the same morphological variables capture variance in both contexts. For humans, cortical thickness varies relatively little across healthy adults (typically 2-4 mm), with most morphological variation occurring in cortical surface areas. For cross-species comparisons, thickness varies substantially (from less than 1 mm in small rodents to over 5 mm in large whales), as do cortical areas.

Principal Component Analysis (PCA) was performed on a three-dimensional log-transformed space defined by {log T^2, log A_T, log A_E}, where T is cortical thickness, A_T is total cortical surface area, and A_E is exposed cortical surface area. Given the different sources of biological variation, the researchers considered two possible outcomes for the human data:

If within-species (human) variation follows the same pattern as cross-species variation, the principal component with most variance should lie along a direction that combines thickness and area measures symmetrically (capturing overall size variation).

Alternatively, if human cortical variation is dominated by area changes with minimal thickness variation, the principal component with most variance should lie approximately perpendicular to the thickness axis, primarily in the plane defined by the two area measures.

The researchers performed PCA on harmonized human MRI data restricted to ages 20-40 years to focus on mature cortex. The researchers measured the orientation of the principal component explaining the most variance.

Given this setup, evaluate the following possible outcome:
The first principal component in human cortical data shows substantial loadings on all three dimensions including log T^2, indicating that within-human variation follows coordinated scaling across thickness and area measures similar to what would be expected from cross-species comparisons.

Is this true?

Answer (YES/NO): NO